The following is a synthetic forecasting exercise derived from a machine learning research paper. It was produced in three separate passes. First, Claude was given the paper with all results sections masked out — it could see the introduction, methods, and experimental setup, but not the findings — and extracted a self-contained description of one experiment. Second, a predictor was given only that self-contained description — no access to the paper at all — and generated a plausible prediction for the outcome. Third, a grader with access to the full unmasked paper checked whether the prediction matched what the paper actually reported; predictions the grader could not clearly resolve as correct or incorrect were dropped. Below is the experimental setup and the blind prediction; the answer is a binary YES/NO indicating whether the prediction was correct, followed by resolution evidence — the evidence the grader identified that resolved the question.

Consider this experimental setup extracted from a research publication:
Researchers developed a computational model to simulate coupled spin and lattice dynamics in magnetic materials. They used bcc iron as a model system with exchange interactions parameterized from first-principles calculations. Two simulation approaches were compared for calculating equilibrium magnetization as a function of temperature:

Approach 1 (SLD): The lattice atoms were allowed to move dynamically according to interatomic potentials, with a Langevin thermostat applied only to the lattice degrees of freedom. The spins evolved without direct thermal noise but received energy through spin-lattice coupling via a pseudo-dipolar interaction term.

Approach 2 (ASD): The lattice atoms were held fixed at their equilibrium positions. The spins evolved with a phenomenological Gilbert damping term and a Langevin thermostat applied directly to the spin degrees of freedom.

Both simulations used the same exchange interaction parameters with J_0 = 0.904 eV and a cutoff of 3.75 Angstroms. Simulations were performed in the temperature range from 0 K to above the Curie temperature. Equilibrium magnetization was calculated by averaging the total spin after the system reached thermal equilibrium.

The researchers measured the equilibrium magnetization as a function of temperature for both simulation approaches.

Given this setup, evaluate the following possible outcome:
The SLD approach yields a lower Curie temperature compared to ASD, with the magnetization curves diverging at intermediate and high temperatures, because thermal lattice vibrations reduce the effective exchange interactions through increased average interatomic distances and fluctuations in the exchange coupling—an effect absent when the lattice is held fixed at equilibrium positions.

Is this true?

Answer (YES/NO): NO